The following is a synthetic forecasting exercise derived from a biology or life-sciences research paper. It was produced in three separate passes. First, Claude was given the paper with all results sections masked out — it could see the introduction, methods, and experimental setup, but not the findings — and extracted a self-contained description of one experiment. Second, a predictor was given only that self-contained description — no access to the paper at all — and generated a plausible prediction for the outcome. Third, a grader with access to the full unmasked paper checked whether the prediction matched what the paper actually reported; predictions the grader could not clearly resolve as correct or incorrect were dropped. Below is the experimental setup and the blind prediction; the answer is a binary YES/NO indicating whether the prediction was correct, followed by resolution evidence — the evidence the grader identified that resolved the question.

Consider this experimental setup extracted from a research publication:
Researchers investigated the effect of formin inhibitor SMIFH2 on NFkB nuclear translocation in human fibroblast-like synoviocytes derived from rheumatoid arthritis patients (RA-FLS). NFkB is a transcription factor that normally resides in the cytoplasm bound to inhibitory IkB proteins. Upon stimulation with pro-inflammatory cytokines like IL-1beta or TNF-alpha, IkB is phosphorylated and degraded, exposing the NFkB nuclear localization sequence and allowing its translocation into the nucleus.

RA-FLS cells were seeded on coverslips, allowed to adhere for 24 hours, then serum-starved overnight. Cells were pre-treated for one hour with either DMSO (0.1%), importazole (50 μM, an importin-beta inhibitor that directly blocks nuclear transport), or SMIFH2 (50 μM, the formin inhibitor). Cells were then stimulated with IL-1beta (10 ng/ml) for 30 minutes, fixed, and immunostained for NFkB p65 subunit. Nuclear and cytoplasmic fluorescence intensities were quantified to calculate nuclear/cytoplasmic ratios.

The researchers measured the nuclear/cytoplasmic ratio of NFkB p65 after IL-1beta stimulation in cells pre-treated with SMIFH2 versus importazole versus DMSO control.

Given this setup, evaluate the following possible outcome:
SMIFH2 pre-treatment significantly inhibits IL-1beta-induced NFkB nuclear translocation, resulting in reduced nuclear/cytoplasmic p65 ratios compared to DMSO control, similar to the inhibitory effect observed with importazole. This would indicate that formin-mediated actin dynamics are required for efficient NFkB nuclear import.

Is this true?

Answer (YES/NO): YES